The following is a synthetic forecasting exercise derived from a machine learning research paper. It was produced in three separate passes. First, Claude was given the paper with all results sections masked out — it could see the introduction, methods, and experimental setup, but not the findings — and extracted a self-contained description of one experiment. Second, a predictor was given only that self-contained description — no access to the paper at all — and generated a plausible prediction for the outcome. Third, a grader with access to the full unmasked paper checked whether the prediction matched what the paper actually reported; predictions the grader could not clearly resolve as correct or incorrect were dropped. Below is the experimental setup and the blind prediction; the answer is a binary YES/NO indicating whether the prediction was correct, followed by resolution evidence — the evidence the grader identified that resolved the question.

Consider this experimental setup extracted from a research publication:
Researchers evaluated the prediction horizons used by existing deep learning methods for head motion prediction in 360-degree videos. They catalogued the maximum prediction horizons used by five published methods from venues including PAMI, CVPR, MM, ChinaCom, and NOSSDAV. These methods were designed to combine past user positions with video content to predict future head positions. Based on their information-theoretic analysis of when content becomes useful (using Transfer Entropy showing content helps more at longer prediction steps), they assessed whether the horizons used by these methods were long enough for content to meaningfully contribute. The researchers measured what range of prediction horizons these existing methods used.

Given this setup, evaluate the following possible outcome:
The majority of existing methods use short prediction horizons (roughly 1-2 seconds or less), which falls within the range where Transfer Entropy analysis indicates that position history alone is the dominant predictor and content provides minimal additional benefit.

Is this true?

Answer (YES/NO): YES